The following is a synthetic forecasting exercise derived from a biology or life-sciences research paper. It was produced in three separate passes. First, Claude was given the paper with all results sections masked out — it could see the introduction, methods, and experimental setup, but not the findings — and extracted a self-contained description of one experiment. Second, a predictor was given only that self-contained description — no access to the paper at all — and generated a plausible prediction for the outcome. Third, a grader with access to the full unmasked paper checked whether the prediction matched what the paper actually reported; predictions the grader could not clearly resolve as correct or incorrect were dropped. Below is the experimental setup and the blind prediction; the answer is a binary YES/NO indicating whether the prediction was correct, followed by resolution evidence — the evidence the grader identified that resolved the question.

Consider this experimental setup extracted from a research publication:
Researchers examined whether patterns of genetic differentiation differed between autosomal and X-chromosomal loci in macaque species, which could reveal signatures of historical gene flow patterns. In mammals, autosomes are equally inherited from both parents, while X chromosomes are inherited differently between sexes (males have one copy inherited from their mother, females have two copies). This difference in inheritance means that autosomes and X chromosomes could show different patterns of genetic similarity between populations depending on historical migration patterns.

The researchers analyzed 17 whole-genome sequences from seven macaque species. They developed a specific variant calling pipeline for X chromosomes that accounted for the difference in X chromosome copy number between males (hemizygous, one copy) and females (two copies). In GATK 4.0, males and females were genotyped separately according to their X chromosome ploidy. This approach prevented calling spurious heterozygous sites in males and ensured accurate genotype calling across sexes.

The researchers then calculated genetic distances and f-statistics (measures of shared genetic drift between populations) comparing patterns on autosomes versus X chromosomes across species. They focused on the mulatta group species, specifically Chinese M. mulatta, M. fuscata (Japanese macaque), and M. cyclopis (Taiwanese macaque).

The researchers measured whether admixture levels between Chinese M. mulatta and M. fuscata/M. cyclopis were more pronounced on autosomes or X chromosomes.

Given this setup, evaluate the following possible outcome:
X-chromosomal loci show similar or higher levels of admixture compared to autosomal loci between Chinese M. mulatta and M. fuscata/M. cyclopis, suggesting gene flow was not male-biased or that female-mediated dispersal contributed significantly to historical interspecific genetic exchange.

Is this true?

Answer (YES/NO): NO